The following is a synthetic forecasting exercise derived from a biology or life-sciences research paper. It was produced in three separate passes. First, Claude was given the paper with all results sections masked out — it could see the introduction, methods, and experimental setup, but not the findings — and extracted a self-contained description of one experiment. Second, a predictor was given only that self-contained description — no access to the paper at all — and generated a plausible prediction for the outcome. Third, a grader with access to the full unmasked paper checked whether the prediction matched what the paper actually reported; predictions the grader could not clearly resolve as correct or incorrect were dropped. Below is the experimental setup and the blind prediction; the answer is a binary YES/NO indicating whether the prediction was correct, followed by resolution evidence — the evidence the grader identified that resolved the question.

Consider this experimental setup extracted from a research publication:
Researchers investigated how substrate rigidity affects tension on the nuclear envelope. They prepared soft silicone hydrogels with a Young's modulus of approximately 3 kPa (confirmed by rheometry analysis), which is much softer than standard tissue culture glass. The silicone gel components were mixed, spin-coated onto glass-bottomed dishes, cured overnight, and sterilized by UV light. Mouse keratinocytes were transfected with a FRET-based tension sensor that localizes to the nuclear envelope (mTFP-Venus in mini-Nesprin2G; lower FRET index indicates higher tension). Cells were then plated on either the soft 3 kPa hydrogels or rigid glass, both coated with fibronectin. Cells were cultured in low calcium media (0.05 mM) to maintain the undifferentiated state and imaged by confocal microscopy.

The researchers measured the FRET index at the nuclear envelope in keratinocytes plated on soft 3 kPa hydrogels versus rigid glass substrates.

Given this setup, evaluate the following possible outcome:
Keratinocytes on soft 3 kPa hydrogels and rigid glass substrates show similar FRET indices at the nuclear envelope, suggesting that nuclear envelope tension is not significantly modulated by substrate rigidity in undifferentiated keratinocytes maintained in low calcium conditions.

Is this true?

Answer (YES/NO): NO